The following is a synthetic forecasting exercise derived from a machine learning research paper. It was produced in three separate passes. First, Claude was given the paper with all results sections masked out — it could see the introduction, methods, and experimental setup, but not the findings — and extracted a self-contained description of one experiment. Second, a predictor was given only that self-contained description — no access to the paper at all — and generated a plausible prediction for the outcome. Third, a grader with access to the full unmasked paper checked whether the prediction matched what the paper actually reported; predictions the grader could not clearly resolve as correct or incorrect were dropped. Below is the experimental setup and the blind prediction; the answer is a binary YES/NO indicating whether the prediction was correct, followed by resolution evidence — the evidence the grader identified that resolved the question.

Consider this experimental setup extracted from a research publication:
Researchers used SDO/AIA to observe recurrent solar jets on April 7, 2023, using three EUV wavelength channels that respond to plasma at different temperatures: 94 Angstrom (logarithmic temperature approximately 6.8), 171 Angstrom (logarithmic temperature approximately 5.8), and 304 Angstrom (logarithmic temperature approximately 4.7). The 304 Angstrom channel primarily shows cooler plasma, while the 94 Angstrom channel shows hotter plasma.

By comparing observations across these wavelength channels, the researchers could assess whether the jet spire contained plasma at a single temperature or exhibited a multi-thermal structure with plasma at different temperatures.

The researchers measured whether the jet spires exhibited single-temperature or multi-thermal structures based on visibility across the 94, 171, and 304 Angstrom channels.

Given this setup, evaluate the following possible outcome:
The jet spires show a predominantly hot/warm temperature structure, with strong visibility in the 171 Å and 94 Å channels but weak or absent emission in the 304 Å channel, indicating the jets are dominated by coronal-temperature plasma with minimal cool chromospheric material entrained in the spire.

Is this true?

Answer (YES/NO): NO